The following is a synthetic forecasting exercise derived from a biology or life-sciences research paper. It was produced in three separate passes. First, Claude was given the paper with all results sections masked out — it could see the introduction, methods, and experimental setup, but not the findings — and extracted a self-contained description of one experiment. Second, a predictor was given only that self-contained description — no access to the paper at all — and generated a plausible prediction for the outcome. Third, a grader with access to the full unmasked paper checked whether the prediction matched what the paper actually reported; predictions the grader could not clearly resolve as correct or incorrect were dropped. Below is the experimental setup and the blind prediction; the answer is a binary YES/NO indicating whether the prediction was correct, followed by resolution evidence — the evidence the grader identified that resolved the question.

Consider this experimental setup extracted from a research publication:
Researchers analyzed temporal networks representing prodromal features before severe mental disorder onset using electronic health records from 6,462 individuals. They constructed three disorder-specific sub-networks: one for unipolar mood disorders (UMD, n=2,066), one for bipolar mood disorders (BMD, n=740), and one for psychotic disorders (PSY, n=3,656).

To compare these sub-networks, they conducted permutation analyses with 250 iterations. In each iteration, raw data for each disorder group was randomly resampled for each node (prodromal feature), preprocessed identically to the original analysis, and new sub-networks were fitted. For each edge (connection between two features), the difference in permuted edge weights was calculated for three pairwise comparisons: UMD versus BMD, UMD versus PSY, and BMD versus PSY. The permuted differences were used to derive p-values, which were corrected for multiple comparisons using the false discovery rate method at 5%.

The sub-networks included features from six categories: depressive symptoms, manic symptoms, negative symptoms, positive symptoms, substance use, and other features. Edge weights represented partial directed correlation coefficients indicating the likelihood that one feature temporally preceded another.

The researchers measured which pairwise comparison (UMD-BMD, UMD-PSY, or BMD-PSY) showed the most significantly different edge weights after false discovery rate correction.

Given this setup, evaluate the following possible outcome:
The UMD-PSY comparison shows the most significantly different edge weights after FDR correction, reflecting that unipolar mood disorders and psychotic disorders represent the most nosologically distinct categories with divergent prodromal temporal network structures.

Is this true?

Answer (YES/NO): YES